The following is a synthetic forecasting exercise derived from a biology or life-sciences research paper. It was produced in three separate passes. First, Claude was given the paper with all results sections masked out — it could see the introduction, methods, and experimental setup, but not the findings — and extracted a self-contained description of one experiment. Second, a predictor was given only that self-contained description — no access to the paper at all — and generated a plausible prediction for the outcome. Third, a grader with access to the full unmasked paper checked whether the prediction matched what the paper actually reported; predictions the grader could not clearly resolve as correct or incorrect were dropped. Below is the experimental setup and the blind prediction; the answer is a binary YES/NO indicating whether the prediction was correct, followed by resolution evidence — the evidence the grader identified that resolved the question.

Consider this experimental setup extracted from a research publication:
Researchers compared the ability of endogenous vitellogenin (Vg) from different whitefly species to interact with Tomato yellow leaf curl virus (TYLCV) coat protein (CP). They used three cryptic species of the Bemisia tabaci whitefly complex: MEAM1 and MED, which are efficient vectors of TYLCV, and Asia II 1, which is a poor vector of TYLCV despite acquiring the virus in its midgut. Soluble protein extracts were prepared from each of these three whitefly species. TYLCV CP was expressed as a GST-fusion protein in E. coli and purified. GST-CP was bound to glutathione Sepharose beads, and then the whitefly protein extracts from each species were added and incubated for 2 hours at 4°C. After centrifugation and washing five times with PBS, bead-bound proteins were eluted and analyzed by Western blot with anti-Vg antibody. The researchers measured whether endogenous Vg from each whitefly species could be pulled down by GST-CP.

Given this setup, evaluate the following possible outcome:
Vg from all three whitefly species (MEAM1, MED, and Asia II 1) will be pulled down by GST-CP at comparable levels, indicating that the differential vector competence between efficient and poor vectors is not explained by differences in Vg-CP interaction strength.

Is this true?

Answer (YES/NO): YES